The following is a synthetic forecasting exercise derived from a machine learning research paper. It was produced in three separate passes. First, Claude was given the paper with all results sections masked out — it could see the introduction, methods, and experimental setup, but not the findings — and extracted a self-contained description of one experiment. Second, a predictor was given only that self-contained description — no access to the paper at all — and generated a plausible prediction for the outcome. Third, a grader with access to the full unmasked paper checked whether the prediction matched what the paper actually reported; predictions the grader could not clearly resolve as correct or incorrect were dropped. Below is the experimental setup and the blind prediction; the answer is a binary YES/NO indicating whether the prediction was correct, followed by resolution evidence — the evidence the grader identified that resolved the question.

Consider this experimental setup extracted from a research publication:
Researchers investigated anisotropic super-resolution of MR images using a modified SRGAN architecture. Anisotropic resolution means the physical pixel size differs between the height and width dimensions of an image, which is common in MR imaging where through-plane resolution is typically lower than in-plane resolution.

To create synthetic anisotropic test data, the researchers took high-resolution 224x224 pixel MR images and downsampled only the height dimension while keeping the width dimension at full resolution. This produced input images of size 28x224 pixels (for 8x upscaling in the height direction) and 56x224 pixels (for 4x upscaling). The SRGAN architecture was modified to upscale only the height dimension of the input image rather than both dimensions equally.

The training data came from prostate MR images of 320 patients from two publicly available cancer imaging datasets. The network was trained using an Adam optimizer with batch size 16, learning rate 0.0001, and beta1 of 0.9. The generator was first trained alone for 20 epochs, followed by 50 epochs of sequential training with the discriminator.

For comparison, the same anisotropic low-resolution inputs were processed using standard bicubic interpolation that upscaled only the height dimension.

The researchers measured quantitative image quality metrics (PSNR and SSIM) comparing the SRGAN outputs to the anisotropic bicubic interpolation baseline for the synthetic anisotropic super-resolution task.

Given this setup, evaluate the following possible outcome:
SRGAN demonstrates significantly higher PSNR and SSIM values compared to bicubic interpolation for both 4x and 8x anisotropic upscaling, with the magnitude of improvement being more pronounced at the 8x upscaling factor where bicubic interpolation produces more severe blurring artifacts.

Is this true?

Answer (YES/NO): NO